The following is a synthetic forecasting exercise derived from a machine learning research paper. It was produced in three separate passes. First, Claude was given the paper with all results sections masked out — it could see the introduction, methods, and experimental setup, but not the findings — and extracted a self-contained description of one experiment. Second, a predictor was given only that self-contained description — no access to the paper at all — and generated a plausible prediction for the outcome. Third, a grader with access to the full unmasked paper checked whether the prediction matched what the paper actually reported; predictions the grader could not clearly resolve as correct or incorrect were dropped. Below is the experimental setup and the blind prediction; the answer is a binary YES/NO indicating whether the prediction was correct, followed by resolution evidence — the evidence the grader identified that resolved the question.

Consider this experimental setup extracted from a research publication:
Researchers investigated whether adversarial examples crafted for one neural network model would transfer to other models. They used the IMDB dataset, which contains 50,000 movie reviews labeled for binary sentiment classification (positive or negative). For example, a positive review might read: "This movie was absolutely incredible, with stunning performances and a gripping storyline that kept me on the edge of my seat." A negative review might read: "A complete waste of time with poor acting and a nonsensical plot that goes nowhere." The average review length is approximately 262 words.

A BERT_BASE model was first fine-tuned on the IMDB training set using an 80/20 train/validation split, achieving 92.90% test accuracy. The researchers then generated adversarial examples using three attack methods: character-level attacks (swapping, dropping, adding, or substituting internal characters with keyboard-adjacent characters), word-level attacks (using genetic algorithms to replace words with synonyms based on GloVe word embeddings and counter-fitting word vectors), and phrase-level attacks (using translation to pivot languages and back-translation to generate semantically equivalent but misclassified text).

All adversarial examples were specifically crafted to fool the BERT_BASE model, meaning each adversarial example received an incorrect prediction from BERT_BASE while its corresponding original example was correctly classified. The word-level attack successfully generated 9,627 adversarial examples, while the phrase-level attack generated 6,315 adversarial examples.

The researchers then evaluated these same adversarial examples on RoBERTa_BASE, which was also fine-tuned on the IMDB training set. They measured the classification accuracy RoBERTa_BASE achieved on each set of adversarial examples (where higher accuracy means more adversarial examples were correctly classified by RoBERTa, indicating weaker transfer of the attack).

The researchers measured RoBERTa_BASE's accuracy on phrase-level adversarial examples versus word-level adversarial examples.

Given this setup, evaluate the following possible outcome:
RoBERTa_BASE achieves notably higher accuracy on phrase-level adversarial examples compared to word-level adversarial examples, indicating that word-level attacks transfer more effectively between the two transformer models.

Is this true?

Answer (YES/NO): NO